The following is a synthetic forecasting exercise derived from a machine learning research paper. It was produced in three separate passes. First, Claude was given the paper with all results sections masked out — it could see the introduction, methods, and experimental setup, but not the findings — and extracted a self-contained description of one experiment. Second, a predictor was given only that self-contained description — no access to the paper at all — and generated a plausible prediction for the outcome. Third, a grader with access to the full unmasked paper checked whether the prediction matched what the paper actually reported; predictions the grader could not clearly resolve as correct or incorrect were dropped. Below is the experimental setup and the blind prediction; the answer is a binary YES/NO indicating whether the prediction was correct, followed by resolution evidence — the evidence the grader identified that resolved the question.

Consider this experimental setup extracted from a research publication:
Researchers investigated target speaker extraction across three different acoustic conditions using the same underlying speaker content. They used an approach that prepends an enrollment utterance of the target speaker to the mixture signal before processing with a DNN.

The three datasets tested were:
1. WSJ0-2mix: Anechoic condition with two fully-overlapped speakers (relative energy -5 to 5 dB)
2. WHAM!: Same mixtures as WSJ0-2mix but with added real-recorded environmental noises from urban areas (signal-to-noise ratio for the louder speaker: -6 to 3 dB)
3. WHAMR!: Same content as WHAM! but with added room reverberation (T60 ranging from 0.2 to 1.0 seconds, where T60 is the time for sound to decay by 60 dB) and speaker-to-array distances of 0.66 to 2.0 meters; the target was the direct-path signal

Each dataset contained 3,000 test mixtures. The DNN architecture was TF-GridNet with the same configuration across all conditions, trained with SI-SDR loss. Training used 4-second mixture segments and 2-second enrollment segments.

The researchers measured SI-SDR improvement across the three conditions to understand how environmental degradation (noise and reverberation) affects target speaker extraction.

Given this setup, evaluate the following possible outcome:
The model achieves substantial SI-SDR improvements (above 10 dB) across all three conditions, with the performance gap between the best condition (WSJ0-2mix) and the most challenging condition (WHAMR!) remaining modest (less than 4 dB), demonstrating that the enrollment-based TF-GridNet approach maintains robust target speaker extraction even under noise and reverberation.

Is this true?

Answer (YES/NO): NO